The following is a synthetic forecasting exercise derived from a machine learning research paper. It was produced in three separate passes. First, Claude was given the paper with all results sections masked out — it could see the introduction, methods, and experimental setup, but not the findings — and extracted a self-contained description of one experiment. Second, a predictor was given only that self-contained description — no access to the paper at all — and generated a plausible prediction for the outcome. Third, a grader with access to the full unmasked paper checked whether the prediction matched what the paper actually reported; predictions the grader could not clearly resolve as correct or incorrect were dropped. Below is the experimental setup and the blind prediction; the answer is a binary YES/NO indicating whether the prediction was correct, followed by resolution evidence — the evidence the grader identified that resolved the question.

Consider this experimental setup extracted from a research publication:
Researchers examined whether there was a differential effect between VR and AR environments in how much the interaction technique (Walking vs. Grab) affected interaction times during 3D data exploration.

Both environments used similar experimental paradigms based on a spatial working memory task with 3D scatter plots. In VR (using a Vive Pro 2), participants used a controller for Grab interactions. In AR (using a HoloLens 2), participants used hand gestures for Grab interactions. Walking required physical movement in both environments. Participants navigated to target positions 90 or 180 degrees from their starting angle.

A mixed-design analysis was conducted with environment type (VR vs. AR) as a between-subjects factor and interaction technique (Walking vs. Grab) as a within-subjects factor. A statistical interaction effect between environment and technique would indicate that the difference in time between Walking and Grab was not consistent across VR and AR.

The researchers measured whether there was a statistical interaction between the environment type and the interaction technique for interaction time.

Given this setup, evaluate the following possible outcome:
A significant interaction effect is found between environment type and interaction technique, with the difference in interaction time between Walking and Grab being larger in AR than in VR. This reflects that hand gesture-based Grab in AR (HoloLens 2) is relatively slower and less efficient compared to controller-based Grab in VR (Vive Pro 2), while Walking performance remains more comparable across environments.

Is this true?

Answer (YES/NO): YES